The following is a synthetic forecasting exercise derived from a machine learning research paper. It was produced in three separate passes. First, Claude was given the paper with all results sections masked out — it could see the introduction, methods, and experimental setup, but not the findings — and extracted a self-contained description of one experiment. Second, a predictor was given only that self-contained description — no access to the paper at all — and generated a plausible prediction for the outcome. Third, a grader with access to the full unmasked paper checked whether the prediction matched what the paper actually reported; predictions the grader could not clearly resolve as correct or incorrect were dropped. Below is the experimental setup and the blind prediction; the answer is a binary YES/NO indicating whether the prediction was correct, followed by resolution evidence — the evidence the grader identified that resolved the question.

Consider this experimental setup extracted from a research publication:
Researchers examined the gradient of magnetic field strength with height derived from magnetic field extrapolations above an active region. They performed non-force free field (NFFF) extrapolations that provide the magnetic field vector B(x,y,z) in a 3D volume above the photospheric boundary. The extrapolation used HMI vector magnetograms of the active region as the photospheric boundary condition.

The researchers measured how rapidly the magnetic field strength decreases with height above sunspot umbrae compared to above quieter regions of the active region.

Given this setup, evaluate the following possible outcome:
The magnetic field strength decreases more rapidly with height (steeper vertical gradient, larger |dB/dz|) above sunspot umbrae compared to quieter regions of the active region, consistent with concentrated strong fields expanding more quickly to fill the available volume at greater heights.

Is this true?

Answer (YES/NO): YES